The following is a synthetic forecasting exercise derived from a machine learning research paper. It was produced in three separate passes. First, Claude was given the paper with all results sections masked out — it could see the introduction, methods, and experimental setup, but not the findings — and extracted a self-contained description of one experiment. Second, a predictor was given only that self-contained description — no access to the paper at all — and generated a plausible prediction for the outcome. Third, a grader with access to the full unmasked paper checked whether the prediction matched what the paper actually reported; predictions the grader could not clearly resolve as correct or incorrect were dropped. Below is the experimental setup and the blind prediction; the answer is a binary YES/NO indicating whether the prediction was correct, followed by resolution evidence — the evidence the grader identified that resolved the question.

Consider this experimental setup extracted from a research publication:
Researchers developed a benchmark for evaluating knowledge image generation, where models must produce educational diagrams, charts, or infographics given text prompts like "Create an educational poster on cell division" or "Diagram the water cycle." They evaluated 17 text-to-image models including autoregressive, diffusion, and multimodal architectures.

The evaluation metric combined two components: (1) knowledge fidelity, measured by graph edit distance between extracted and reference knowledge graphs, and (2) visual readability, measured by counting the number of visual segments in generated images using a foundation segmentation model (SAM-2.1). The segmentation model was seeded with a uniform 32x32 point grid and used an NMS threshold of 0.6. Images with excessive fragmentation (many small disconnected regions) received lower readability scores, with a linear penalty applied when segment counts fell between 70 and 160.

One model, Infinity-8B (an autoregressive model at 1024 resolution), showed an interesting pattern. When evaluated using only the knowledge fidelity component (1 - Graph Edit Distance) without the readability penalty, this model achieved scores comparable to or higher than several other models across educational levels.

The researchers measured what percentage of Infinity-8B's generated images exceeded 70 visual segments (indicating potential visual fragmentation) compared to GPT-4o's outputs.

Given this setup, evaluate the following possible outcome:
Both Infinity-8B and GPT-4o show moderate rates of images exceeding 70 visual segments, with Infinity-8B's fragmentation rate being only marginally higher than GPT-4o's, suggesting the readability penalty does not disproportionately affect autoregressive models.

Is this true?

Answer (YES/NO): NO